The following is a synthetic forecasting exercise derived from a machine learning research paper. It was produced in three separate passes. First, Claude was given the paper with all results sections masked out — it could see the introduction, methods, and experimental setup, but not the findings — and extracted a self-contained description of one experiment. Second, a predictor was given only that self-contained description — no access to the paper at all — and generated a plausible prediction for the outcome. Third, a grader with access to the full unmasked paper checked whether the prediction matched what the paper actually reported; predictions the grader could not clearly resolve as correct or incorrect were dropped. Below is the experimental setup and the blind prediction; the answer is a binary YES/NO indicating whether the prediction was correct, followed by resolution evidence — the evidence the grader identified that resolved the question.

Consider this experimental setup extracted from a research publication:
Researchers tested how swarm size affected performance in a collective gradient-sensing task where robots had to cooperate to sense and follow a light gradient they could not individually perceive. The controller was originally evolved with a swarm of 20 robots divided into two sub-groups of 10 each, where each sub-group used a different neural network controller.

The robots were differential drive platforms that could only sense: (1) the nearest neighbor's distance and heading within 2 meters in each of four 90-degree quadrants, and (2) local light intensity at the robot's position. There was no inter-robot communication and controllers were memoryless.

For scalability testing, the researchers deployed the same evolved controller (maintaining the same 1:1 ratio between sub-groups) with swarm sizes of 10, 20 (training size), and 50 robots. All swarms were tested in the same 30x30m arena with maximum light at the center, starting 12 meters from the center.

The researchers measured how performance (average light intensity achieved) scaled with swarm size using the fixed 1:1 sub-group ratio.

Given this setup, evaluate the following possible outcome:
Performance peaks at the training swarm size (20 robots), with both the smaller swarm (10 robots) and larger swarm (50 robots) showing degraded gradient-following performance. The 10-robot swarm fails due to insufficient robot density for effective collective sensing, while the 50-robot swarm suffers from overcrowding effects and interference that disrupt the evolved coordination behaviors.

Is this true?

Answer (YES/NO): NO